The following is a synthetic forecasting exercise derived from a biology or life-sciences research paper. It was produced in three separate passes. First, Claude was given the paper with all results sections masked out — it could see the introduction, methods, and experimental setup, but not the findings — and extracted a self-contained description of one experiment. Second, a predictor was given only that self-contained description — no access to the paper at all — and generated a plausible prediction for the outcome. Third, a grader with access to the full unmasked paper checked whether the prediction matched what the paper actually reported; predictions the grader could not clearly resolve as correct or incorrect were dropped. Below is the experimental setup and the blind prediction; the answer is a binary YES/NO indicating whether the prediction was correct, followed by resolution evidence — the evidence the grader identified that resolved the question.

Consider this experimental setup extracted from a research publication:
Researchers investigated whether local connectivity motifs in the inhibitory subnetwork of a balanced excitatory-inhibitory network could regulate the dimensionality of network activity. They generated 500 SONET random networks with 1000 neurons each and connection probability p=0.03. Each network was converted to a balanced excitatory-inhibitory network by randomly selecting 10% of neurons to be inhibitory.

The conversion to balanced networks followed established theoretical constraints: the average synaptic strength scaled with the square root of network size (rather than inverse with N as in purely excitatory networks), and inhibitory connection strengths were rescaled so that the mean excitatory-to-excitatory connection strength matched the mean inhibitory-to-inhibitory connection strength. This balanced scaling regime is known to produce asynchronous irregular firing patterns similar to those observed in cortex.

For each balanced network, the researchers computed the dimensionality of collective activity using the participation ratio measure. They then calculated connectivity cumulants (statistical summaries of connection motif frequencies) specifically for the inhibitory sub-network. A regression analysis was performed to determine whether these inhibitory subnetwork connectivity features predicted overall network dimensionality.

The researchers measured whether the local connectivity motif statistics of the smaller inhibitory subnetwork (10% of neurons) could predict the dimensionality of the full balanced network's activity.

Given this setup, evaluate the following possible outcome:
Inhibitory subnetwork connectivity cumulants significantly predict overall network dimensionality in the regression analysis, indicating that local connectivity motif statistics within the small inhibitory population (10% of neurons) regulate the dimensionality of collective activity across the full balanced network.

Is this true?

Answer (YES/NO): YES